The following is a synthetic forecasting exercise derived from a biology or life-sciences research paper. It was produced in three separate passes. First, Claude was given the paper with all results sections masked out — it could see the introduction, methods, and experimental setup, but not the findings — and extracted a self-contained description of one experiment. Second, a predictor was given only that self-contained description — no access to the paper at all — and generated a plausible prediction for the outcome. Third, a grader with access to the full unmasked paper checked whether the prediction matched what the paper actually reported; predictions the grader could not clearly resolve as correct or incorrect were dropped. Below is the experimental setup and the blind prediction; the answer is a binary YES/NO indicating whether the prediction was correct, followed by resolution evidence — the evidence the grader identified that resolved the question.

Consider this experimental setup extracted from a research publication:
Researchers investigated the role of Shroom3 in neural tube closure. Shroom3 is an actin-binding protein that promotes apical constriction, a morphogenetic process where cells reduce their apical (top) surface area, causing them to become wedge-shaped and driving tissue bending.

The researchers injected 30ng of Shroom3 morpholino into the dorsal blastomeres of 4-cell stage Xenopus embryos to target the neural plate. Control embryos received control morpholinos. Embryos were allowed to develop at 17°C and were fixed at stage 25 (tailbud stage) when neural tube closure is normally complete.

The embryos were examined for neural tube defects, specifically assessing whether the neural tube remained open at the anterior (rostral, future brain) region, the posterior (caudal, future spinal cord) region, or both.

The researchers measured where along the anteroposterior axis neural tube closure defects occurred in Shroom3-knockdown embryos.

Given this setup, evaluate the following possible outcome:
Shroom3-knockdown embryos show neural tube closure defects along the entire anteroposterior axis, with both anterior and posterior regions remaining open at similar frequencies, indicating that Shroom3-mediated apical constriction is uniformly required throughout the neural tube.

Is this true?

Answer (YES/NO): NO